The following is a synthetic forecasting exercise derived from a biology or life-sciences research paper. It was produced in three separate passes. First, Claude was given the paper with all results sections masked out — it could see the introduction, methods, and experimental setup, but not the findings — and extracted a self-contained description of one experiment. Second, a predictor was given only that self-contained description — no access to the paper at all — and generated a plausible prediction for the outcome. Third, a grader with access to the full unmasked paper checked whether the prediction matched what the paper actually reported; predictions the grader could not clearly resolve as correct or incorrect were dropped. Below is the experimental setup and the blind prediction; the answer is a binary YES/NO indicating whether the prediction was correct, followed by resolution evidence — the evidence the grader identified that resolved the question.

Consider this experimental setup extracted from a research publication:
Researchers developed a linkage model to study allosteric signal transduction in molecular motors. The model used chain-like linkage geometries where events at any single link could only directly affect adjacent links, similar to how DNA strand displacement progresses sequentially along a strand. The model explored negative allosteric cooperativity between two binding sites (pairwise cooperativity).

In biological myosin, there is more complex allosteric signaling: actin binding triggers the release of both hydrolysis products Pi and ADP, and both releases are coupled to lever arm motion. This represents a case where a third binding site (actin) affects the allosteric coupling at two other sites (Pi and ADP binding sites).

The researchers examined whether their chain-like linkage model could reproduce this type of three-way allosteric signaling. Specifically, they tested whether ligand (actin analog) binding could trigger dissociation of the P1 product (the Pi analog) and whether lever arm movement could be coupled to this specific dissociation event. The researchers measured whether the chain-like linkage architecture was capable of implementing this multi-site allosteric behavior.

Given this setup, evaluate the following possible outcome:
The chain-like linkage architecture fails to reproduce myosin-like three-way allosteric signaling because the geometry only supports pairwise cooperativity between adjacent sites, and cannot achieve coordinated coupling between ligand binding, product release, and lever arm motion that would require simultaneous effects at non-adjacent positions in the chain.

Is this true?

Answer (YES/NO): YES